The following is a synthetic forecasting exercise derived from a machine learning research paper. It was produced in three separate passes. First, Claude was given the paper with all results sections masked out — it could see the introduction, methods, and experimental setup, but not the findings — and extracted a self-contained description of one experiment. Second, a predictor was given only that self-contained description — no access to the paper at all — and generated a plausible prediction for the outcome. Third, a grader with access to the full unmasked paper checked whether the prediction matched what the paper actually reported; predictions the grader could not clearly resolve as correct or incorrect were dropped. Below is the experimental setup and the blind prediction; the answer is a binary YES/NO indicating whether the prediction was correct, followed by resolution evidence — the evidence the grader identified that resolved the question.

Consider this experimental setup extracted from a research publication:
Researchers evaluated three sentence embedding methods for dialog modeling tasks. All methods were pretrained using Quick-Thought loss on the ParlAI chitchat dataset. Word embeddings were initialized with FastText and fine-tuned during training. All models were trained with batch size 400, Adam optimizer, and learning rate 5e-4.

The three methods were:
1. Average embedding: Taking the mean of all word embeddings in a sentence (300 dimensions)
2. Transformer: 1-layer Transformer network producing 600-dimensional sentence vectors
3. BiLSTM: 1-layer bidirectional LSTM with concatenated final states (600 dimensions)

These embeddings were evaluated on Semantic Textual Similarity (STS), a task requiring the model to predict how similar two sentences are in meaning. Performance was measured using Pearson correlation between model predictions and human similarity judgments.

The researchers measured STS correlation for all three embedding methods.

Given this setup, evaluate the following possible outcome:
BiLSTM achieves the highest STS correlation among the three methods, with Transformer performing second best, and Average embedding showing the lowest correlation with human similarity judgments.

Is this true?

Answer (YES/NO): NO